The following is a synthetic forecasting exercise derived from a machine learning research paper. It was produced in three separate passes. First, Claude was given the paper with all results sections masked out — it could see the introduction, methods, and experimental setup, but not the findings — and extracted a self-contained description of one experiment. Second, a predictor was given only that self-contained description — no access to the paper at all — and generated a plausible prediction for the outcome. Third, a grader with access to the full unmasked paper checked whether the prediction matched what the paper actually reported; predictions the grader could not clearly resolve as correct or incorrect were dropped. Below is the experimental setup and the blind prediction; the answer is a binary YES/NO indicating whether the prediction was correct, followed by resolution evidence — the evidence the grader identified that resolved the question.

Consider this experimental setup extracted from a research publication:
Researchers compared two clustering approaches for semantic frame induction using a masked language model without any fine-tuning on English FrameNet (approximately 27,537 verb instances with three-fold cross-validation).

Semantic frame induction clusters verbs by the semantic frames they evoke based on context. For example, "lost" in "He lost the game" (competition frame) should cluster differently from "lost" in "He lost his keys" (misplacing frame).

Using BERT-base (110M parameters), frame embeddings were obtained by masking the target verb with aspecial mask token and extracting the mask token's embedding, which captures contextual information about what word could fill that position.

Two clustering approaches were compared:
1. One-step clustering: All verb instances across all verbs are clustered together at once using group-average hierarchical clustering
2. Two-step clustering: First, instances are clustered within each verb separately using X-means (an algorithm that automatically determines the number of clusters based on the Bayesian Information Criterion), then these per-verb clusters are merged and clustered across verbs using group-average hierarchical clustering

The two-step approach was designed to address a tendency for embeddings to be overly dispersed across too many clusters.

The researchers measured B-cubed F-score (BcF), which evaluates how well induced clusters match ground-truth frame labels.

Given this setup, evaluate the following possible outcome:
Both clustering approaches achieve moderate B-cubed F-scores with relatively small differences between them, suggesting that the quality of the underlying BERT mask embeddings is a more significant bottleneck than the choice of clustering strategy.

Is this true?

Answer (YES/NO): NO